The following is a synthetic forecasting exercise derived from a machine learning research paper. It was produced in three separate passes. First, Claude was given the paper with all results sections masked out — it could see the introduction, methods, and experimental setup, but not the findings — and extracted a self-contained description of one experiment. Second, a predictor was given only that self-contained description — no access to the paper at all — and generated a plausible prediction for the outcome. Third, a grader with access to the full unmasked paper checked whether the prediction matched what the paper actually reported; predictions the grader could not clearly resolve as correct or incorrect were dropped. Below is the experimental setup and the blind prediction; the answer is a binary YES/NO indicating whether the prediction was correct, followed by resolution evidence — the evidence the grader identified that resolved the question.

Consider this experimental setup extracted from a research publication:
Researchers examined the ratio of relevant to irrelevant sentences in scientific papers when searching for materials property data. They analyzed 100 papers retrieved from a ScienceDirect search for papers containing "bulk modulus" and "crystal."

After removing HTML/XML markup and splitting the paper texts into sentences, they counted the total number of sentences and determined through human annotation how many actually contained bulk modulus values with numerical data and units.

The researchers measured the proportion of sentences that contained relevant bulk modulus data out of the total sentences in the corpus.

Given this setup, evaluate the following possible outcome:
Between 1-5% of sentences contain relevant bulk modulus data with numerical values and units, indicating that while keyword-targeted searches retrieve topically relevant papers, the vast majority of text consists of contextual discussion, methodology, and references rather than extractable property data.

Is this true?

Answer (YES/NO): YES